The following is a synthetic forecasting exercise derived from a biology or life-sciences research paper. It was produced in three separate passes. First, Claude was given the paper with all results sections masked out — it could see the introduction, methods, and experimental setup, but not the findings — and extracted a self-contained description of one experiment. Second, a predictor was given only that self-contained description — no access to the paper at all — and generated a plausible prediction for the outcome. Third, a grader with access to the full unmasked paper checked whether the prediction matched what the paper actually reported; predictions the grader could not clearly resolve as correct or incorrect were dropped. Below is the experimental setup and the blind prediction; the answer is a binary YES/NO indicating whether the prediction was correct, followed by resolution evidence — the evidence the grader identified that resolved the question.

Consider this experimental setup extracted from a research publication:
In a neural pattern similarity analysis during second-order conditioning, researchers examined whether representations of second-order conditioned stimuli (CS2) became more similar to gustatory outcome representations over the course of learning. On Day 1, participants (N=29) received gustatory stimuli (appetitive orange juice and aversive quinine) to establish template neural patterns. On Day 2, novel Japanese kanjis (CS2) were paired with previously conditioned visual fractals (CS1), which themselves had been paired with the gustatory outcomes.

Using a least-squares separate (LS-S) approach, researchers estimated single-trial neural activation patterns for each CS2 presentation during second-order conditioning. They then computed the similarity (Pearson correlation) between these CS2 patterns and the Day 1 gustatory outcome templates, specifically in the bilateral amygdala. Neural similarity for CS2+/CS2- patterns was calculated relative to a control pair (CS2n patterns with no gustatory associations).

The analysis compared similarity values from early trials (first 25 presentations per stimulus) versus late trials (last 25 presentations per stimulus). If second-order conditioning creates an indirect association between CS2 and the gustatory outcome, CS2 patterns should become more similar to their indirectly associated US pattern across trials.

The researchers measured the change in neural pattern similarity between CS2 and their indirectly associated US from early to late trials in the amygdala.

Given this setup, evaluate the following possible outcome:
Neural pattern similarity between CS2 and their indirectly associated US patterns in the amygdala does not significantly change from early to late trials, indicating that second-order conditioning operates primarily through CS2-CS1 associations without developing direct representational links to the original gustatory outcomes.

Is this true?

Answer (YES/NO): NO